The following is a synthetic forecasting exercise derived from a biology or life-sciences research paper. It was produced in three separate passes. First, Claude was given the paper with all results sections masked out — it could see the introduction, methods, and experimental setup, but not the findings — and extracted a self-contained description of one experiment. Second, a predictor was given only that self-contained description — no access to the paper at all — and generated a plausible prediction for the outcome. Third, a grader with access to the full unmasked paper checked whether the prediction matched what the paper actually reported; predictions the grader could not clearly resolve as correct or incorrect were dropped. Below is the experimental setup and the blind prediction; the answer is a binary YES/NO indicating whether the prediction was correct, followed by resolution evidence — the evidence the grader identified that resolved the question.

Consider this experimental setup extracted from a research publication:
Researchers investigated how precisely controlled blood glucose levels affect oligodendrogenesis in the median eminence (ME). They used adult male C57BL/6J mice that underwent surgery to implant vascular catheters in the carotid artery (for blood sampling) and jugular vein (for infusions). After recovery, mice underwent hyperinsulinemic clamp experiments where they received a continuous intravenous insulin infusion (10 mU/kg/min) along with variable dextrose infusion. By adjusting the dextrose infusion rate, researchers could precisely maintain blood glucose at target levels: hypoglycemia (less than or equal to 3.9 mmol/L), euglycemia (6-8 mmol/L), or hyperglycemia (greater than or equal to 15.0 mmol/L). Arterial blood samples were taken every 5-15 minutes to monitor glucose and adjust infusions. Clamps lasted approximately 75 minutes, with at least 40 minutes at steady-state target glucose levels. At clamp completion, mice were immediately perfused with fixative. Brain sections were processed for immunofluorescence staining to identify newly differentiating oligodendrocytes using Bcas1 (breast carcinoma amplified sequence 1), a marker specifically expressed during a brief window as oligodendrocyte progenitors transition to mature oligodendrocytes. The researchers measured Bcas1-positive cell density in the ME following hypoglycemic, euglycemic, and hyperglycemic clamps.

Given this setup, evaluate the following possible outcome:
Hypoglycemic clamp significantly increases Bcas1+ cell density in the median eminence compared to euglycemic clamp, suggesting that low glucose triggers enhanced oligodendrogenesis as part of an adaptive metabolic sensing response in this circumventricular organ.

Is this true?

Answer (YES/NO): YES